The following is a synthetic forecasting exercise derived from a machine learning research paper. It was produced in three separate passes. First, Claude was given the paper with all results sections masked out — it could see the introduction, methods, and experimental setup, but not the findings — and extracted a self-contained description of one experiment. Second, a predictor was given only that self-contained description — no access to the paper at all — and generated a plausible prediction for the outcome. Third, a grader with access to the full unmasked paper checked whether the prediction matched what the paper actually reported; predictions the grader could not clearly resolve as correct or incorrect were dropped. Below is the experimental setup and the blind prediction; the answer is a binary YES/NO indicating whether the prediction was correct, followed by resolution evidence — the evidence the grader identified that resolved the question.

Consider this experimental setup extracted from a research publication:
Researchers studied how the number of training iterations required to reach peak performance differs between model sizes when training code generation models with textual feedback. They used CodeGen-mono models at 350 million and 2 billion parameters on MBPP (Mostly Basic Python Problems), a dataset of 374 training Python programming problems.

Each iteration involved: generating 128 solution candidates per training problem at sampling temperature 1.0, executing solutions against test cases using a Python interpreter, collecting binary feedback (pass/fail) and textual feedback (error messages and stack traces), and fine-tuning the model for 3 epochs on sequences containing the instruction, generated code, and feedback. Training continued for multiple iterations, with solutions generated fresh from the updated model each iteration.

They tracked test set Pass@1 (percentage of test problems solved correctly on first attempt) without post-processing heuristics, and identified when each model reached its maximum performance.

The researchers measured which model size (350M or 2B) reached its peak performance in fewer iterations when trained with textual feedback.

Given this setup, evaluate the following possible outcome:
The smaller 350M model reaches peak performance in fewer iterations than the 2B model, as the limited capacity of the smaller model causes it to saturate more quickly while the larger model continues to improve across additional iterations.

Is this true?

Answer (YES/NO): NO